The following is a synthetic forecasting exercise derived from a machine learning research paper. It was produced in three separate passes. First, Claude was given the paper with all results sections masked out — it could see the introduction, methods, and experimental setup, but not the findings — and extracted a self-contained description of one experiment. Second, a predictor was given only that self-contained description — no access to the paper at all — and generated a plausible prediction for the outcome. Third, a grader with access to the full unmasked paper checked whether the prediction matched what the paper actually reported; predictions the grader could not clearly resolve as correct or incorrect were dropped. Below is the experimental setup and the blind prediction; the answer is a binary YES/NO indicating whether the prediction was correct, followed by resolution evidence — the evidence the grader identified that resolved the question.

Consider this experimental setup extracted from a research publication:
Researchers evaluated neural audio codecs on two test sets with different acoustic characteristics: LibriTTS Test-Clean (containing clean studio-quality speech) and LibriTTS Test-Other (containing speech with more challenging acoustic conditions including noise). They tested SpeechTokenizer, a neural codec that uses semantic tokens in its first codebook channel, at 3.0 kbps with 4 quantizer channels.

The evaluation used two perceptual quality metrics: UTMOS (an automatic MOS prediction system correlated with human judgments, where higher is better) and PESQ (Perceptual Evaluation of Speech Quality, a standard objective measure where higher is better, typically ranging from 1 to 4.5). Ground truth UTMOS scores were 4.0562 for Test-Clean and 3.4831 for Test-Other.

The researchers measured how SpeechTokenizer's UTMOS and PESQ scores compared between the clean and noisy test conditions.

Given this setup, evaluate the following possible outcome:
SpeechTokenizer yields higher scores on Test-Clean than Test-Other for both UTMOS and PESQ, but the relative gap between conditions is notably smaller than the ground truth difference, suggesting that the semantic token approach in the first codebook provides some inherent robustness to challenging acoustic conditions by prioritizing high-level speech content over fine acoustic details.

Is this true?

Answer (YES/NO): NO